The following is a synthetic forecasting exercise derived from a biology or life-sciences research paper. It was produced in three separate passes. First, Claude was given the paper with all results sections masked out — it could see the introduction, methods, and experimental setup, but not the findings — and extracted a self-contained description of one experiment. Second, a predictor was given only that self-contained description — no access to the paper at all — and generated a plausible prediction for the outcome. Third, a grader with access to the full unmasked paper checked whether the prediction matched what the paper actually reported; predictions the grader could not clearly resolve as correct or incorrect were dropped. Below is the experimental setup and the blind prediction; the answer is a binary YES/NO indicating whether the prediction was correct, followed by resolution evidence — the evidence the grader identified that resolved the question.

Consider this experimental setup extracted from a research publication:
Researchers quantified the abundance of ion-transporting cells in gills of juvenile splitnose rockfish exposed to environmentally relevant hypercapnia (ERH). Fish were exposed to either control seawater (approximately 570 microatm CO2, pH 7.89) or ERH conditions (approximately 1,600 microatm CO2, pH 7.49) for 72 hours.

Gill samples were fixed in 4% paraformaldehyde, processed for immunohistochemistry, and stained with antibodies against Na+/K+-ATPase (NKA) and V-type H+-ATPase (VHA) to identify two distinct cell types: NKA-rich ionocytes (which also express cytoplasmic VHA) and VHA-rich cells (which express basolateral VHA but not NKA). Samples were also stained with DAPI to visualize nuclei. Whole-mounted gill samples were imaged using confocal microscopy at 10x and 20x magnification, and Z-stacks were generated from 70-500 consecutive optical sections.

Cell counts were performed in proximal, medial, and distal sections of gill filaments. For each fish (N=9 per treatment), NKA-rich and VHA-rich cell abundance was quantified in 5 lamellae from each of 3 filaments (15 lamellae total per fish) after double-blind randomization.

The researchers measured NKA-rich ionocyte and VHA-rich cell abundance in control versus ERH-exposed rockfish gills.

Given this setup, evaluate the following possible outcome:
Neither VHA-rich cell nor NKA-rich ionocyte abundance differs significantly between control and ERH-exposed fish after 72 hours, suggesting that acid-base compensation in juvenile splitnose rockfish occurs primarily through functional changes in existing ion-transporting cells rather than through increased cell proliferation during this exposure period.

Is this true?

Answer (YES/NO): YES